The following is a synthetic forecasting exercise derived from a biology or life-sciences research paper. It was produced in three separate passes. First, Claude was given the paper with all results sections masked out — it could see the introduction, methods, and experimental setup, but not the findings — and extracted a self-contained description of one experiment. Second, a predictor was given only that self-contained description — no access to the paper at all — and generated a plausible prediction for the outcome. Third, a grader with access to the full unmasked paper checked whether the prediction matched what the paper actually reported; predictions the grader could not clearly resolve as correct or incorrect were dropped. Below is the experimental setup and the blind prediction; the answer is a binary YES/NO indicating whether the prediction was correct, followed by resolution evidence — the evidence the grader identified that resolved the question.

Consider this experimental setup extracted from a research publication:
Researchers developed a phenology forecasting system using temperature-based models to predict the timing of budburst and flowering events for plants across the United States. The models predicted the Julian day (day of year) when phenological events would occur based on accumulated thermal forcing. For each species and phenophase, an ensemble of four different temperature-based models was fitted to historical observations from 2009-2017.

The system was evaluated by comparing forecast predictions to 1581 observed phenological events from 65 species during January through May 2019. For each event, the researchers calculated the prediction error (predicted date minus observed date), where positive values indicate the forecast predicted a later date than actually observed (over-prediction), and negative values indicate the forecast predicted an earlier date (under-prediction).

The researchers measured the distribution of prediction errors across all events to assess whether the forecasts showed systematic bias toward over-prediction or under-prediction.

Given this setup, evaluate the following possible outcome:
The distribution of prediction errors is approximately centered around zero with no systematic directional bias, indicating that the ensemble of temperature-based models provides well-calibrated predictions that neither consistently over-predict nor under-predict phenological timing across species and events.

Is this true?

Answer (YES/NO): NO